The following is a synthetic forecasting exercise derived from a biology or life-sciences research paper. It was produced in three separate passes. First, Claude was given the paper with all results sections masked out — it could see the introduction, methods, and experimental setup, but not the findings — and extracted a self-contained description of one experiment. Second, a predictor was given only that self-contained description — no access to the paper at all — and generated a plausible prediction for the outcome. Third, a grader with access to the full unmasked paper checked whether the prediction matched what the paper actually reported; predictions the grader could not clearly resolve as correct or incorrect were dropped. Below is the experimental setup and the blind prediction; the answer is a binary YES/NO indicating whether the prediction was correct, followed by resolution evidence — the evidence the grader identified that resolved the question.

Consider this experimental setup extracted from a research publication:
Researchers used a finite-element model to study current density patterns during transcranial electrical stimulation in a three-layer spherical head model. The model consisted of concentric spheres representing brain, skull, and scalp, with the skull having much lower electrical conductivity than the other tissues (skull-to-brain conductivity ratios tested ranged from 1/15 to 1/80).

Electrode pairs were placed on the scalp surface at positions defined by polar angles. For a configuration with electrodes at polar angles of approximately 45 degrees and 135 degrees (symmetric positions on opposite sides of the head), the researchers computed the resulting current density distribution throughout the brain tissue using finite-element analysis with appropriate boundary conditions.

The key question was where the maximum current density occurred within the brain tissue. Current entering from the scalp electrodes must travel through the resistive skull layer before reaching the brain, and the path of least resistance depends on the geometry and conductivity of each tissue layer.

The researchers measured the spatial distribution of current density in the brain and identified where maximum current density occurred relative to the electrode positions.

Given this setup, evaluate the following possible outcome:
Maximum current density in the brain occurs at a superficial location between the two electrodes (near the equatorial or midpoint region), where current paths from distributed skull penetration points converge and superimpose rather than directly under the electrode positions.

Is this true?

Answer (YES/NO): NO